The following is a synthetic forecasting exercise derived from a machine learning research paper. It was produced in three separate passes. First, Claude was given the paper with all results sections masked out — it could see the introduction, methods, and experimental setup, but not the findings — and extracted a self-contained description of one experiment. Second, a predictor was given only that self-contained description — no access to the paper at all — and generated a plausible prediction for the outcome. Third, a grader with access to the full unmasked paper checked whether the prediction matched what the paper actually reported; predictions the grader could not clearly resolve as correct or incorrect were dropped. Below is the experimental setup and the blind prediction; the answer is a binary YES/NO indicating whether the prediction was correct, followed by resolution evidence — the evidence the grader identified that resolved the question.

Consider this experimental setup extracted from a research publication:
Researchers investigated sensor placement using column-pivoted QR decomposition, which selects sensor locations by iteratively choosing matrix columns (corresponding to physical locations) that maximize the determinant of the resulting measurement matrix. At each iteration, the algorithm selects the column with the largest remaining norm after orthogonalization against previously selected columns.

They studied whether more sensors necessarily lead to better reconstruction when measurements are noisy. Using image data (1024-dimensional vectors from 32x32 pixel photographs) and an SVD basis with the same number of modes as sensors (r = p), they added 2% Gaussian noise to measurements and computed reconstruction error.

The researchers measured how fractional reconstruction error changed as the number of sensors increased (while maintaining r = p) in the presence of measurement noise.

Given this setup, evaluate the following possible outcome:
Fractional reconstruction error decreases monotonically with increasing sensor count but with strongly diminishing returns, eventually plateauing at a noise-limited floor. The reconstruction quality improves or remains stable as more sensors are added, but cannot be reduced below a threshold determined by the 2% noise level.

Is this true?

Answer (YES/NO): NO